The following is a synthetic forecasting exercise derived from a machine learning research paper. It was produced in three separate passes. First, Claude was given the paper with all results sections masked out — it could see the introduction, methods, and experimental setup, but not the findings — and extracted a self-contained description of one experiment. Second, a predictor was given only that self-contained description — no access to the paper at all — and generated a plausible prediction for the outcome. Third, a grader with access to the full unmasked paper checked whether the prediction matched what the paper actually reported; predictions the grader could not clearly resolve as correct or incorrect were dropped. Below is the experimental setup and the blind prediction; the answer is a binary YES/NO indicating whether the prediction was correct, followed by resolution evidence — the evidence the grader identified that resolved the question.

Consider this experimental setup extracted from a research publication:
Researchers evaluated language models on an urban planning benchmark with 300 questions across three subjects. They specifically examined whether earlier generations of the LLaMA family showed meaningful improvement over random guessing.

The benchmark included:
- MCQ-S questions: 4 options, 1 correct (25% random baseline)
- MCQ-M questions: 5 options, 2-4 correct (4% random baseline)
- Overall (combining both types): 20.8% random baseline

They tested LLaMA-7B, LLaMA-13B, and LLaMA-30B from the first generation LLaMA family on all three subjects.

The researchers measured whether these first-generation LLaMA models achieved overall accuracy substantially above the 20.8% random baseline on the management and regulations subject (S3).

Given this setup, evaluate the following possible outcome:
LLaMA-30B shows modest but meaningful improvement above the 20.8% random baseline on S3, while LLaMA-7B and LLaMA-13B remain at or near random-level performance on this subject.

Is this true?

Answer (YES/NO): YES